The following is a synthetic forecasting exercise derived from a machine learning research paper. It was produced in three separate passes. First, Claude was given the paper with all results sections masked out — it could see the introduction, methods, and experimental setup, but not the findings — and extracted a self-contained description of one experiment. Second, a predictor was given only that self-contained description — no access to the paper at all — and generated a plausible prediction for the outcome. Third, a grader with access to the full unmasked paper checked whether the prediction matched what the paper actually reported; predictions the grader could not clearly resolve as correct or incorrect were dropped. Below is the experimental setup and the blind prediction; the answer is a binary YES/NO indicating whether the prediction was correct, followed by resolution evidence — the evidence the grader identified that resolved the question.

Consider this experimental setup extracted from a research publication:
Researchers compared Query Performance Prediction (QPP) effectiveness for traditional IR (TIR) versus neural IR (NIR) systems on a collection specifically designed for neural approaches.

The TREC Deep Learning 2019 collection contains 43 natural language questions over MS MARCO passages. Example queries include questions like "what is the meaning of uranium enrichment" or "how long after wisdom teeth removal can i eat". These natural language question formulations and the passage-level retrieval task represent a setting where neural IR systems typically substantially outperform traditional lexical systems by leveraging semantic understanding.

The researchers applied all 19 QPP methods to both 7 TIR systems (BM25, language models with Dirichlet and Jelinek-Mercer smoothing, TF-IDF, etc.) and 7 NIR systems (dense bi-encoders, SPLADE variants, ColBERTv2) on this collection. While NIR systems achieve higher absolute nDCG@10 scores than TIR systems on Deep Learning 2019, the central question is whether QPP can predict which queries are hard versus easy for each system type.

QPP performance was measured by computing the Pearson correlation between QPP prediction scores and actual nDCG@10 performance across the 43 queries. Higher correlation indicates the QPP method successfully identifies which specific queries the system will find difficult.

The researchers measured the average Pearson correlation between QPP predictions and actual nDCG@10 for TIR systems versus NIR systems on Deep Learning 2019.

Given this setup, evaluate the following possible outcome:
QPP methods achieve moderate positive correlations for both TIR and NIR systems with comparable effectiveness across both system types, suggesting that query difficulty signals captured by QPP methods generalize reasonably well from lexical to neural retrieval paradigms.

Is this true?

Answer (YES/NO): NO